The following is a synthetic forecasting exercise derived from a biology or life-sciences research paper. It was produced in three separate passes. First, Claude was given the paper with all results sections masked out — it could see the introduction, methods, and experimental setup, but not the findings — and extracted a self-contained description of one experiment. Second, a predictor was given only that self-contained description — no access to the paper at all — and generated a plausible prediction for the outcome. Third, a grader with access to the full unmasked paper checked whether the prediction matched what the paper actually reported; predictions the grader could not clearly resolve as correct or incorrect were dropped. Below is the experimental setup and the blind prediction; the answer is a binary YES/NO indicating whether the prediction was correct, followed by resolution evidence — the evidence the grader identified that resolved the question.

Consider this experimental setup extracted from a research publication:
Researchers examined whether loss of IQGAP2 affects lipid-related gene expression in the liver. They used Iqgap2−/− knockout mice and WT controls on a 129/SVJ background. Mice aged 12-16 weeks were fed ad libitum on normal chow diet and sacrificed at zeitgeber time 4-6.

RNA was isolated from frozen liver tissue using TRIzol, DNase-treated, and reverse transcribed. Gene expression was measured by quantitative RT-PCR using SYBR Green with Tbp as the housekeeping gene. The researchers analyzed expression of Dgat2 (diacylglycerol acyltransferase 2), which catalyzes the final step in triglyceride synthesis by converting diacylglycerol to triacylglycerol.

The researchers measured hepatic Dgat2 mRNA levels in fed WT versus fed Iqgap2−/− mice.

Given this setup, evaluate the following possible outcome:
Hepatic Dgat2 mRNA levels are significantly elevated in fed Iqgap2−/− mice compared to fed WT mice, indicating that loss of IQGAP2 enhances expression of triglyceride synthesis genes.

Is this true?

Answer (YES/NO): NO